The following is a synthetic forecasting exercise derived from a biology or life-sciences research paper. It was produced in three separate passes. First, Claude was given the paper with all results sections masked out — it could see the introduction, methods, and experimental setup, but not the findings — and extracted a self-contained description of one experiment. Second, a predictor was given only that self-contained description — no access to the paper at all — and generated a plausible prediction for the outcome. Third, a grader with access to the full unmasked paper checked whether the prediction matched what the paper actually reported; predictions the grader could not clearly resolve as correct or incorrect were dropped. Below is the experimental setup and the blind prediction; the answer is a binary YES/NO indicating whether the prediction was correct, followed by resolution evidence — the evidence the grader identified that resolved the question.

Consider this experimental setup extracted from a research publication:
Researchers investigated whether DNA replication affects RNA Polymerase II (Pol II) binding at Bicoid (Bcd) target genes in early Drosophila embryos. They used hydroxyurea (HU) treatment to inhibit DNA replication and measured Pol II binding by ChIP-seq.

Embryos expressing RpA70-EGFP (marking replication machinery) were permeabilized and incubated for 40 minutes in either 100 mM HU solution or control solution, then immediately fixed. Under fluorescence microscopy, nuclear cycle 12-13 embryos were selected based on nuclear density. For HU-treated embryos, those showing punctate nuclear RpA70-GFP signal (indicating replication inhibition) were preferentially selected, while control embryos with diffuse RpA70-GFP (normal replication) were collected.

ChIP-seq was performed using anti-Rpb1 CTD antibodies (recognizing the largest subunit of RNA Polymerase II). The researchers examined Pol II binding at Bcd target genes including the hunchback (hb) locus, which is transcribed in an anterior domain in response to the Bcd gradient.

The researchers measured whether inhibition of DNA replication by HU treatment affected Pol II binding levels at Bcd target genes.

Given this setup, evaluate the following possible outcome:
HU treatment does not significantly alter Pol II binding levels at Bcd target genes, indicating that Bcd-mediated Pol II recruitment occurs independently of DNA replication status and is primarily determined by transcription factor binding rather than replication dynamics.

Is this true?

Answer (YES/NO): NO